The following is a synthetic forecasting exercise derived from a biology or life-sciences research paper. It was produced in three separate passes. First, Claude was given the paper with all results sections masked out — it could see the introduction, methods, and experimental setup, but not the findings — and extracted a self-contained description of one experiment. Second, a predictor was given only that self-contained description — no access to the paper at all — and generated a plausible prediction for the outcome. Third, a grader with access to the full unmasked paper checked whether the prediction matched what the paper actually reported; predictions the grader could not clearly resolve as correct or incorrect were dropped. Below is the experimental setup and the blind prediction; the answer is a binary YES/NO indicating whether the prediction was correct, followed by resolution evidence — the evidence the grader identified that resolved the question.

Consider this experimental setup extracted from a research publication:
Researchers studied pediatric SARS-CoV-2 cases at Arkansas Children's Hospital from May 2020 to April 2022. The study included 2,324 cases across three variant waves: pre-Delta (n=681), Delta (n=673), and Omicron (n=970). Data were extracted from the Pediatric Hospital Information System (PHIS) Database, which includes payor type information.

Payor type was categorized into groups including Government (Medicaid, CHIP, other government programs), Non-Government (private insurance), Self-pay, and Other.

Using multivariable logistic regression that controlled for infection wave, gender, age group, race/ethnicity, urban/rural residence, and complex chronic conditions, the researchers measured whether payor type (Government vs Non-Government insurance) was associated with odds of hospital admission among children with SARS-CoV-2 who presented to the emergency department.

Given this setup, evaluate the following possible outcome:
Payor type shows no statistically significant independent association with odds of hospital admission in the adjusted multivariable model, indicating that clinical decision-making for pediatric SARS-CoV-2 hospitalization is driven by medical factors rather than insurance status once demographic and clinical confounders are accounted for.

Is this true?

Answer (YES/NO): YES